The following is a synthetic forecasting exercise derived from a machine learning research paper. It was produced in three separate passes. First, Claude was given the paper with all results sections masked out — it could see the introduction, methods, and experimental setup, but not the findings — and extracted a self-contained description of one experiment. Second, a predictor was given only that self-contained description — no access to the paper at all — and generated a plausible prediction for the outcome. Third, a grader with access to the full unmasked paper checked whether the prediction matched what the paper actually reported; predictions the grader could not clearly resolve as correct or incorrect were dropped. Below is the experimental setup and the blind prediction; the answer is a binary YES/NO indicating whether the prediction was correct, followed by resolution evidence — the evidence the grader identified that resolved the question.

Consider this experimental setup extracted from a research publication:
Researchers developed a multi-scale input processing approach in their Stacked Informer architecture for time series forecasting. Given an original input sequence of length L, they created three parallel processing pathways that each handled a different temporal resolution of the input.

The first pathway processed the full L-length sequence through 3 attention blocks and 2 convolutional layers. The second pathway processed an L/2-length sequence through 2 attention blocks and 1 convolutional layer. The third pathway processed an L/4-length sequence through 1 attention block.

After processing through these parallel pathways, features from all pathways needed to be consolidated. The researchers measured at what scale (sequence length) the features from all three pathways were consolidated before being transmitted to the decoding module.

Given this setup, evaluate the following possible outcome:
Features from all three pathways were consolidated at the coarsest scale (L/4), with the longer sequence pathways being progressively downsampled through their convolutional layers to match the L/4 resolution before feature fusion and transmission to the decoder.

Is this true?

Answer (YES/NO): NO